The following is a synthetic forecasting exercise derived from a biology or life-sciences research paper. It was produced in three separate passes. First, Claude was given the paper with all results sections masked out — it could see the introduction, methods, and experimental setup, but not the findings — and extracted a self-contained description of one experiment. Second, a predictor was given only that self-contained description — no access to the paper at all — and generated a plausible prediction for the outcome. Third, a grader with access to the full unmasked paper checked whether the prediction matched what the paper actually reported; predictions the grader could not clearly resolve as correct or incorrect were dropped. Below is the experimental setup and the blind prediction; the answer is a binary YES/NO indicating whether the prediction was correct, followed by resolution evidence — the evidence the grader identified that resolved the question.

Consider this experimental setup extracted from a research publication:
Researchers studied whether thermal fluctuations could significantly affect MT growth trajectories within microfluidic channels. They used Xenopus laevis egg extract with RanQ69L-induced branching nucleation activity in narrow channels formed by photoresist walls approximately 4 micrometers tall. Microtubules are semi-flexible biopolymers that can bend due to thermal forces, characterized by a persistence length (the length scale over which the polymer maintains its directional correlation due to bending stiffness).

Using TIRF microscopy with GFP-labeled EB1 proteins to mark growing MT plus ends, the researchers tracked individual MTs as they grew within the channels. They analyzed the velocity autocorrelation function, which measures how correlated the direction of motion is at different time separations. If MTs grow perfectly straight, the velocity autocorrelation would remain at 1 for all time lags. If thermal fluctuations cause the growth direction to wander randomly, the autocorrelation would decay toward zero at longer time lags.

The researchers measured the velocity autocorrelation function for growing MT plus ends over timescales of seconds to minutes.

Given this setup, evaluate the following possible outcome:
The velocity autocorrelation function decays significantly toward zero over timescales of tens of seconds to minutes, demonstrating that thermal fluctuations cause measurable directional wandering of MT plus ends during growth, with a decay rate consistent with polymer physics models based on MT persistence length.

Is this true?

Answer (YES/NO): NO